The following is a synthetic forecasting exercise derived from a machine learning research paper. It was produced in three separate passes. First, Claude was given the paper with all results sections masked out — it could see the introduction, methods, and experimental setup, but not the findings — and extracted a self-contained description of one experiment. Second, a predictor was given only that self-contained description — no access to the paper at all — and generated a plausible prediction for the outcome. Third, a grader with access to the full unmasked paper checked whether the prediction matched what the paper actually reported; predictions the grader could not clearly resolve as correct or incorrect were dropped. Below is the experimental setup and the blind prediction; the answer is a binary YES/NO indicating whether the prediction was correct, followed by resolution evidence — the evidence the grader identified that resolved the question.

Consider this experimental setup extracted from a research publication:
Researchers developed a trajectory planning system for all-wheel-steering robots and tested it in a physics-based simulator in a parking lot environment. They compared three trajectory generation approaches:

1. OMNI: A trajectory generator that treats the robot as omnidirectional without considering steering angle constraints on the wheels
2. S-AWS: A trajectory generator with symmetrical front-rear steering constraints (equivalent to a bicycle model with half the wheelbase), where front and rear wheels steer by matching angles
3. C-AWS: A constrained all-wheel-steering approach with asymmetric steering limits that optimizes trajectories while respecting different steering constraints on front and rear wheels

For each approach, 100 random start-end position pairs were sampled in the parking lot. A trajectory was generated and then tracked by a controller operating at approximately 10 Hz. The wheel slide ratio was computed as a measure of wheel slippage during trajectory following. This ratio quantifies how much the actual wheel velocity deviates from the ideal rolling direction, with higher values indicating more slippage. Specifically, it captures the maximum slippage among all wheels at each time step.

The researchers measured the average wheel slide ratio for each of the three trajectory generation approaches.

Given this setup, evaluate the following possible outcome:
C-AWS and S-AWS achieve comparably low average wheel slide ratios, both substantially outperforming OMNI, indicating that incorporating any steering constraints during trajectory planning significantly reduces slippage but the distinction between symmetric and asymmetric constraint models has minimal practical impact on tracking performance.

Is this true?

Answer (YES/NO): NO